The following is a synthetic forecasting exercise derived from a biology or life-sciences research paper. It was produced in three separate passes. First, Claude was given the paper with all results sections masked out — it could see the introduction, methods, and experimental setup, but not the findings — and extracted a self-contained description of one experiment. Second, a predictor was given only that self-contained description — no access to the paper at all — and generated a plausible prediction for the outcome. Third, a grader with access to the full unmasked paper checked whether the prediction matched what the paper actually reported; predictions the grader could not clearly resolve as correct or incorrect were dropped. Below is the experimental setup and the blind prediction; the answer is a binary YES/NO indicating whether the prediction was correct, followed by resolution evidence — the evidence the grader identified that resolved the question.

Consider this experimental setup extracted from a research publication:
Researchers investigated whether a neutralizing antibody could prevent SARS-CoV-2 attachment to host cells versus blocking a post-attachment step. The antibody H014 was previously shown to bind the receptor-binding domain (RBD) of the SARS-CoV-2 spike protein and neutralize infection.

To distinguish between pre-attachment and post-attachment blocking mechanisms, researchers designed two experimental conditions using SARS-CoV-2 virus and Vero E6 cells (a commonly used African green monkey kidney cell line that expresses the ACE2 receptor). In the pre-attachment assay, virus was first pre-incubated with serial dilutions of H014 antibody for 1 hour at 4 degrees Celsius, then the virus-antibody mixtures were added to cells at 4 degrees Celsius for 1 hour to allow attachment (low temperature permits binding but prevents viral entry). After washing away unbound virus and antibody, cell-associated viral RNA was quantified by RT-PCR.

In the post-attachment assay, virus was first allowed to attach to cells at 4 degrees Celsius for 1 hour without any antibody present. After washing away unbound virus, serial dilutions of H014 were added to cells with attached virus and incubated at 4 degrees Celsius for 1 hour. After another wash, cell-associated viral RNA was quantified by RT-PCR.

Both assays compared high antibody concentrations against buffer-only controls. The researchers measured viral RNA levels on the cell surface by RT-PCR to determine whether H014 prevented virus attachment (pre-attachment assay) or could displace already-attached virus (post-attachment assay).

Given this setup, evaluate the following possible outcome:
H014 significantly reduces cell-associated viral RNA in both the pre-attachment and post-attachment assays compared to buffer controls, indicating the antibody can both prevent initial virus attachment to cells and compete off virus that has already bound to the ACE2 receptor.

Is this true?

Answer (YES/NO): NO